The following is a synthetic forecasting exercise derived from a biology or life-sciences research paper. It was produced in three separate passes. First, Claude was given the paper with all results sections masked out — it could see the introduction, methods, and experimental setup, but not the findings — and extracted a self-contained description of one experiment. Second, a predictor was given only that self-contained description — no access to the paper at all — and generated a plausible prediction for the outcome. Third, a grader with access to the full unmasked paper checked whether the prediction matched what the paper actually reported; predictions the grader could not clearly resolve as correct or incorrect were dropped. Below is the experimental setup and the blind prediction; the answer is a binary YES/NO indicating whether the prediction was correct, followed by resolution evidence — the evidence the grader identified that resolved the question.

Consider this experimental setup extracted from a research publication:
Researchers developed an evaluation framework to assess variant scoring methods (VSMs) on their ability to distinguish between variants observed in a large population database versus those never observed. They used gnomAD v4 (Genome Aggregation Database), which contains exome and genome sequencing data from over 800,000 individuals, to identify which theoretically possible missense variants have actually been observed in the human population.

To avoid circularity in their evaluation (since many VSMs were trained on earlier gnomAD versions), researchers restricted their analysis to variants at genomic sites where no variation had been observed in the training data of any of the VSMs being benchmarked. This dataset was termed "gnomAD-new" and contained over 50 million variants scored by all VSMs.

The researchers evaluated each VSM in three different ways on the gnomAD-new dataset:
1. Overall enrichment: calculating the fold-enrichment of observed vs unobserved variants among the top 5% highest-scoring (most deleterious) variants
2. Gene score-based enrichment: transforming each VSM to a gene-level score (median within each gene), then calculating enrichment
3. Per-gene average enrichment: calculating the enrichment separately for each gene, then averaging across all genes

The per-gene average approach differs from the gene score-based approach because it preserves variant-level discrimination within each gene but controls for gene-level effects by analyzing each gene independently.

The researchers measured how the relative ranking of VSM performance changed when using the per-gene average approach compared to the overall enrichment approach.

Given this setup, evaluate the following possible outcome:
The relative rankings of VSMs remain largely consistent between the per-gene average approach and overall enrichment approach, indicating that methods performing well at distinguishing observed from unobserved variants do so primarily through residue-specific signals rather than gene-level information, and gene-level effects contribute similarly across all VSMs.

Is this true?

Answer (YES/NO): NO